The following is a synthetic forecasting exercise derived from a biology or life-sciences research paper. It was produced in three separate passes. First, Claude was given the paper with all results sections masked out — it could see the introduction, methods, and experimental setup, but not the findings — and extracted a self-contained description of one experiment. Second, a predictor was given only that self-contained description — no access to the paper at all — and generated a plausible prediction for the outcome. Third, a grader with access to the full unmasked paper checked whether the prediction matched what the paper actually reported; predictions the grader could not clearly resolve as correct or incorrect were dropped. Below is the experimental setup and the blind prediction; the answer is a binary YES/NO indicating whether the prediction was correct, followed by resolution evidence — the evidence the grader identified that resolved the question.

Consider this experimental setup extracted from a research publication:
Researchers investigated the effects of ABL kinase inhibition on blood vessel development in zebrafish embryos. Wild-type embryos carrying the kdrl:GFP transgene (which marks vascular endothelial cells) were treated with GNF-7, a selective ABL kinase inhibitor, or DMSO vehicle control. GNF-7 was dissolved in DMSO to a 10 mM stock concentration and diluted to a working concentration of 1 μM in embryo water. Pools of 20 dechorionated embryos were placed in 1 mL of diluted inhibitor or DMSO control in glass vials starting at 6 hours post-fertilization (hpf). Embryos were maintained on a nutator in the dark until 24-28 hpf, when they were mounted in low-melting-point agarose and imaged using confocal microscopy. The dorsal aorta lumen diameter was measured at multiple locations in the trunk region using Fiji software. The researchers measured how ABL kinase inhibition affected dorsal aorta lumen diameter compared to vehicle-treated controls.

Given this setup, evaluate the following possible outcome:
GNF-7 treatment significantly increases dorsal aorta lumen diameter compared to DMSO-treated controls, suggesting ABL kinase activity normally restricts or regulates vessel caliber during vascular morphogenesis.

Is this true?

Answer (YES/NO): NO